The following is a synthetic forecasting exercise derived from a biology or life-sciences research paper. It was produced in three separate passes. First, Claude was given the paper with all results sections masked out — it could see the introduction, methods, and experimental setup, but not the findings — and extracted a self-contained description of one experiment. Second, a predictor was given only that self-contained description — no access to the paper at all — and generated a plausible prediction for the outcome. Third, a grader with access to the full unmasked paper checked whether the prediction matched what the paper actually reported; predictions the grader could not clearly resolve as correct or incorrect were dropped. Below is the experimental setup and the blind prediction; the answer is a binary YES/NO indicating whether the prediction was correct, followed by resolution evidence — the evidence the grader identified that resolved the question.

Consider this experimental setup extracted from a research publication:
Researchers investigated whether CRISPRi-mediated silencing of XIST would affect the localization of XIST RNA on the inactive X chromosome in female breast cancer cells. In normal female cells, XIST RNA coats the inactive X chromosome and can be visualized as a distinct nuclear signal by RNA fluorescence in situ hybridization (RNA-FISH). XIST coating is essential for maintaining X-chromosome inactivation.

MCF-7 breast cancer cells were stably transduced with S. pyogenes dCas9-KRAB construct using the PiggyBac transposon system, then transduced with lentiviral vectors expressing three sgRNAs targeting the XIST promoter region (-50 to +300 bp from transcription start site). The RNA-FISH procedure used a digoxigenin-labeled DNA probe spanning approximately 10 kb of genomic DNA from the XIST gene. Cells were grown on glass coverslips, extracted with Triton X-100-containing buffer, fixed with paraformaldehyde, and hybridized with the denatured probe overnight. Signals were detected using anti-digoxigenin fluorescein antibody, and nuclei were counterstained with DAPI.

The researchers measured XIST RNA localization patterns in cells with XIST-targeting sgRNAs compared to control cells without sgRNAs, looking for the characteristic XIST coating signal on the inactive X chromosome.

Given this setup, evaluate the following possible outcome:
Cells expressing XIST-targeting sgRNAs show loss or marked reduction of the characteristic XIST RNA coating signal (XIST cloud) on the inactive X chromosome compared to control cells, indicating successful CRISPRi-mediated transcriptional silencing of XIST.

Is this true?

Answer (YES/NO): YES